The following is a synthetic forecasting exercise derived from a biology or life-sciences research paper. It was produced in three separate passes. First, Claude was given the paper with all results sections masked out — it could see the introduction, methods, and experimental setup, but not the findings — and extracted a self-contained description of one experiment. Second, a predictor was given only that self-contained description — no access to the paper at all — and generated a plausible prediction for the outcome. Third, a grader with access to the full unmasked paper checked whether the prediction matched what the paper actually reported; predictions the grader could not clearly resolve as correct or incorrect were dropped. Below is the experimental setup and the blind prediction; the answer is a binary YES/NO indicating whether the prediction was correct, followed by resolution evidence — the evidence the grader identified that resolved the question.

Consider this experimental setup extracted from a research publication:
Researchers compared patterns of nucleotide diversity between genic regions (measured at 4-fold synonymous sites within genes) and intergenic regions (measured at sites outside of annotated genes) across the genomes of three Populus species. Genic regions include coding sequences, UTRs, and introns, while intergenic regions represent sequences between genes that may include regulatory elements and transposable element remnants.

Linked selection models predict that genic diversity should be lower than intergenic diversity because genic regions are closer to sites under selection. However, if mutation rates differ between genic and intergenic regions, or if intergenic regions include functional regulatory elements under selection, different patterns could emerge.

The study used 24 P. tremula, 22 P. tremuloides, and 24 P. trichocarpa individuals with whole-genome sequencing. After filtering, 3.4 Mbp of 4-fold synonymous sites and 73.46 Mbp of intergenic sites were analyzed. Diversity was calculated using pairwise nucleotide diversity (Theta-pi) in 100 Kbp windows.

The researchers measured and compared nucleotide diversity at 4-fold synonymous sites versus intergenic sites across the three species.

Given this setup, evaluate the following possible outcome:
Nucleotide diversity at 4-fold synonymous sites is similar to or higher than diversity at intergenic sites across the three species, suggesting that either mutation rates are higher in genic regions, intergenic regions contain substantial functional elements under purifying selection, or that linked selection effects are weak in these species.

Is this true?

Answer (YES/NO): NO